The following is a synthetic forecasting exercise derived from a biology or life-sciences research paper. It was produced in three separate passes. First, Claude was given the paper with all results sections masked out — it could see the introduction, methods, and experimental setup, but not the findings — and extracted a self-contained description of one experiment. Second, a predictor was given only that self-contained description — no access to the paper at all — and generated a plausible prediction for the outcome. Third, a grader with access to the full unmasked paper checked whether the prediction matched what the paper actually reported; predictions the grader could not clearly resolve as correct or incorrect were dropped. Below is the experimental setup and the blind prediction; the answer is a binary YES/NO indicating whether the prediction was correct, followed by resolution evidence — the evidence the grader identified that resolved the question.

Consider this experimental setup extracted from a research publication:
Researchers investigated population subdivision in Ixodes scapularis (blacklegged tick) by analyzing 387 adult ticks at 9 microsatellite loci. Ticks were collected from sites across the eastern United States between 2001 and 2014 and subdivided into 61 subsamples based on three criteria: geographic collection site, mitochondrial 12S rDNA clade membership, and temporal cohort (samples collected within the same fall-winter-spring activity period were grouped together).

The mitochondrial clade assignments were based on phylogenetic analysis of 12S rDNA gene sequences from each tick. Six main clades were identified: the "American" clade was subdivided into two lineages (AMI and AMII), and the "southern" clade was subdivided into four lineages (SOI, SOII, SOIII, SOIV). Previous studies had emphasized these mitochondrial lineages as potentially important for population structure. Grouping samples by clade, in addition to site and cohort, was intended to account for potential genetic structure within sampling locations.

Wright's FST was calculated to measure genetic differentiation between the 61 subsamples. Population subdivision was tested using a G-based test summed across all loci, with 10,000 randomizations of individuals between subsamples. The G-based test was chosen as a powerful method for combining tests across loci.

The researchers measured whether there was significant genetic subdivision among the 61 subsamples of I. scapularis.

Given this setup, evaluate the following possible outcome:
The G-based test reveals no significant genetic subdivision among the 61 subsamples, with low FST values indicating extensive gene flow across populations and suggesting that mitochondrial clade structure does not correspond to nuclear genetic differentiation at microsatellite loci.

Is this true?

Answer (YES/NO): NO